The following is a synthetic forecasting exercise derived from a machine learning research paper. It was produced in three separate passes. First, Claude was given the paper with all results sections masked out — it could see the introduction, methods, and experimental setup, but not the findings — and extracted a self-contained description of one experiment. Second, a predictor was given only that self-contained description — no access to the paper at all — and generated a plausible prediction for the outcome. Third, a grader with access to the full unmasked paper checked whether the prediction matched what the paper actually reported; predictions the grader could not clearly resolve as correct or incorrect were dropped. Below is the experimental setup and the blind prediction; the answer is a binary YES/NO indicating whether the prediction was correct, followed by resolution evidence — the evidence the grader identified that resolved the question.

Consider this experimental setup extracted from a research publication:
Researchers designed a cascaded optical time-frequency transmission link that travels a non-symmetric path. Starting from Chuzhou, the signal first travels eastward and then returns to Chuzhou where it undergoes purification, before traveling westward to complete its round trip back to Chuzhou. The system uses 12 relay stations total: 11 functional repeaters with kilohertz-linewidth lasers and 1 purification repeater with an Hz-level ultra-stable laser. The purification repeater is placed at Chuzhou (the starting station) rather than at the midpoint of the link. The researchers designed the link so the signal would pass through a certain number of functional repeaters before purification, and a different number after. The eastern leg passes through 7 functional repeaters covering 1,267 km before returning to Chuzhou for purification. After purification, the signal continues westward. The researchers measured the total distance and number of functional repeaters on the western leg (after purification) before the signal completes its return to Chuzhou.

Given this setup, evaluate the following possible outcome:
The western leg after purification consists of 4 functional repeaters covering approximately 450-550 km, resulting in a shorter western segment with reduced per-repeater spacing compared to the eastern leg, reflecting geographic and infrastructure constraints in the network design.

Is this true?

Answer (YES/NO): NO